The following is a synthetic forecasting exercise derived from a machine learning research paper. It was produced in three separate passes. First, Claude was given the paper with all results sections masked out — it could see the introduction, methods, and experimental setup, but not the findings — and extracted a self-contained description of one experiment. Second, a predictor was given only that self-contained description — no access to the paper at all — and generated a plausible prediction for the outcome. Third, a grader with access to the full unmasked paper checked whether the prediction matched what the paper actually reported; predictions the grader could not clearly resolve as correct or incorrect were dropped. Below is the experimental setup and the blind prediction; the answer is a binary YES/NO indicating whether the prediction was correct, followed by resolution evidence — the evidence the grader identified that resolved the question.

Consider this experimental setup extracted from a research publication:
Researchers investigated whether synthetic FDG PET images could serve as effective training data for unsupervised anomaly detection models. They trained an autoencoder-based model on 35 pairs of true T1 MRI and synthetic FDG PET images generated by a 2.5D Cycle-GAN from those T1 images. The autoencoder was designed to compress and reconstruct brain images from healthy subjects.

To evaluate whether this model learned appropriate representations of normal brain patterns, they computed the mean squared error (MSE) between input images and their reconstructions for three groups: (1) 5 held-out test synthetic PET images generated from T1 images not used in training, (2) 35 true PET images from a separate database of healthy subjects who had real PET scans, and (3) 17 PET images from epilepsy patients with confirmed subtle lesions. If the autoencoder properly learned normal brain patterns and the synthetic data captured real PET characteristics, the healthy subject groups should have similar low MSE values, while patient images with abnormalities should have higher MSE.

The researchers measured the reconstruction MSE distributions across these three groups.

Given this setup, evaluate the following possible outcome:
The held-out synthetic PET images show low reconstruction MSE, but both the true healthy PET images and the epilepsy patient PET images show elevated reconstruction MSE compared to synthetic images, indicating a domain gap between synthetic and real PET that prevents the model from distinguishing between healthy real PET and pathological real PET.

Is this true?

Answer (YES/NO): NO